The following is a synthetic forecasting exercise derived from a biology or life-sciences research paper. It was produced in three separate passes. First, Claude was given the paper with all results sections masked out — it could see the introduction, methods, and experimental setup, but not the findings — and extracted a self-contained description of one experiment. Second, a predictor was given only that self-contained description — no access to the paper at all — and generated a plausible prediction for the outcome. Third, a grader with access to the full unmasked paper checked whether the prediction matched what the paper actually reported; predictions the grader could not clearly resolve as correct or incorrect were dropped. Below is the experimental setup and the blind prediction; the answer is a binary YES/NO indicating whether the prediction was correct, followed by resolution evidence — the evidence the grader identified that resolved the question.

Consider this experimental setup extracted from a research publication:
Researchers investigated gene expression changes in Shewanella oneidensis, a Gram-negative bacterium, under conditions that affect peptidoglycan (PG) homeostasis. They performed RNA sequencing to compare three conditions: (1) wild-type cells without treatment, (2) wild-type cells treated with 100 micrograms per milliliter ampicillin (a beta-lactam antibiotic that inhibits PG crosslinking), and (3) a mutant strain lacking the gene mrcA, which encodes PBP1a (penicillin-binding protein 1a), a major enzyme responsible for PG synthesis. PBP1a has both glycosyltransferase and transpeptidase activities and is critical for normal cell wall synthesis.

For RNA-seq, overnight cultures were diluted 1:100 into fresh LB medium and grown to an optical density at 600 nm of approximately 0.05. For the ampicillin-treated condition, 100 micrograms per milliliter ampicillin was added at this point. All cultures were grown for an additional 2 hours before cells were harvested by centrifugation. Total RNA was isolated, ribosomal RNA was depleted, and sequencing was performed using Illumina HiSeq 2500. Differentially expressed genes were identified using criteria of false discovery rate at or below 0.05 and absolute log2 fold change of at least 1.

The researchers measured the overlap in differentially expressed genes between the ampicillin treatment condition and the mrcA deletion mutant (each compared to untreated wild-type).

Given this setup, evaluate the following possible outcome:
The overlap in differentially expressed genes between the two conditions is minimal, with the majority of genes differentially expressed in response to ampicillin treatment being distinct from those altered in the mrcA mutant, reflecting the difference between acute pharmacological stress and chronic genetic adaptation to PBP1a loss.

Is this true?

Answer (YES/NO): NO